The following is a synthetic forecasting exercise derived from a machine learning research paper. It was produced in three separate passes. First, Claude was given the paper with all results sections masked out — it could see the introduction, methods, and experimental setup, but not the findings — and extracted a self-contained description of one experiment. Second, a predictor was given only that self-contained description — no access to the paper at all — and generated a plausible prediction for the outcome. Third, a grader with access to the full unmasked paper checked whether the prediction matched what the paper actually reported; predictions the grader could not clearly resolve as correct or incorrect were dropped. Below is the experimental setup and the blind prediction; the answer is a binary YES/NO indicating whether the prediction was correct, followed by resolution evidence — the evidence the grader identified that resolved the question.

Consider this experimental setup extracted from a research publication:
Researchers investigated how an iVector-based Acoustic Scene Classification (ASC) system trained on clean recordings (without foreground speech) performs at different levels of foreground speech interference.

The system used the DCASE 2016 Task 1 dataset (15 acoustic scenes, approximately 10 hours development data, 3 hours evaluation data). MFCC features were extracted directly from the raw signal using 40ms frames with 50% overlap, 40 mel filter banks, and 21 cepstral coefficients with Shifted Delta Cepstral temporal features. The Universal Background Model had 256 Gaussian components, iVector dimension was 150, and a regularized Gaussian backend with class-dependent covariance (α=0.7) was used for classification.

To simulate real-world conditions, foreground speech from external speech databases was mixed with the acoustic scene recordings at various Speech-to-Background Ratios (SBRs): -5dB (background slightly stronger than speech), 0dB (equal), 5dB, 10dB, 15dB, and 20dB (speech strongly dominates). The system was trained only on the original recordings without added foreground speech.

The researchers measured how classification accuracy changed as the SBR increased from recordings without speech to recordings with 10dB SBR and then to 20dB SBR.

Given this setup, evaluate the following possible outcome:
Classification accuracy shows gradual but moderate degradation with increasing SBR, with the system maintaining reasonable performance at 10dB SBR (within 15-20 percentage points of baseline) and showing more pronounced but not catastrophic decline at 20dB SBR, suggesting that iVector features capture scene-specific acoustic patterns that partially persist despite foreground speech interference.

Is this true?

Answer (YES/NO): NO